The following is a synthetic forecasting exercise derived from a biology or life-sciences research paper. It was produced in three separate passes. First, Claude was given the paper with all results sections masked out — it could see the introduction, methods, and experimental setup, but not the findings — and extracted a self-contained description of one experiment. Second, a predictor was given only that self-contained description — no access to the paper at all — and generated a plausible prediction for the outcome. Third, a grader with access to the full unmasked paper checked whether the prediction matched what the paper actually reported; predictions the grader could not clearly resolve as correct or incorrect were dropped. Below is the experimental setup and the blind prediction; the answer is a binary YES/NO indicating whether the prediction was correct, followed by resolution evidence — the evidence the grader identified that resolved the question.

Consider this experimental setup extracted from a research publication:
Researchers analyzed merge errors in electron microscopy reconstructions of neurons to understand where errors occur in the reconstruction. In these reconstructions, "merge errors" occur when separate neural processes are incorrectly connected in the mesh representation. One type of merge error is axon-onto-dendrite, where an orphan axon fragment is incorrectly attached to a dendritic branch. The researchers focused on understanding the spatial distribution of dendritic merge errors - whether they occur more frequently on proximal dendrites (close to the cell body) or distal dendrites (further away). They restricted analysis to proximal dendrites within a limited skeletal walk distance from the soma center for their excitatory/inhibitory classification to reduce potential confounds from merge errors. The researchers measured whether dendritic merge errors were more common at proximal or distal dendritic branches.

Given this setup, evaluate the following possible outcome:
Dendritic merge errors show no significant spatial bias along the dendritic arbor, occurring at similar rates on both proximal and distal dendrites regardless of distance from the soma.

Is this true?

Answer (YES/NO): NO